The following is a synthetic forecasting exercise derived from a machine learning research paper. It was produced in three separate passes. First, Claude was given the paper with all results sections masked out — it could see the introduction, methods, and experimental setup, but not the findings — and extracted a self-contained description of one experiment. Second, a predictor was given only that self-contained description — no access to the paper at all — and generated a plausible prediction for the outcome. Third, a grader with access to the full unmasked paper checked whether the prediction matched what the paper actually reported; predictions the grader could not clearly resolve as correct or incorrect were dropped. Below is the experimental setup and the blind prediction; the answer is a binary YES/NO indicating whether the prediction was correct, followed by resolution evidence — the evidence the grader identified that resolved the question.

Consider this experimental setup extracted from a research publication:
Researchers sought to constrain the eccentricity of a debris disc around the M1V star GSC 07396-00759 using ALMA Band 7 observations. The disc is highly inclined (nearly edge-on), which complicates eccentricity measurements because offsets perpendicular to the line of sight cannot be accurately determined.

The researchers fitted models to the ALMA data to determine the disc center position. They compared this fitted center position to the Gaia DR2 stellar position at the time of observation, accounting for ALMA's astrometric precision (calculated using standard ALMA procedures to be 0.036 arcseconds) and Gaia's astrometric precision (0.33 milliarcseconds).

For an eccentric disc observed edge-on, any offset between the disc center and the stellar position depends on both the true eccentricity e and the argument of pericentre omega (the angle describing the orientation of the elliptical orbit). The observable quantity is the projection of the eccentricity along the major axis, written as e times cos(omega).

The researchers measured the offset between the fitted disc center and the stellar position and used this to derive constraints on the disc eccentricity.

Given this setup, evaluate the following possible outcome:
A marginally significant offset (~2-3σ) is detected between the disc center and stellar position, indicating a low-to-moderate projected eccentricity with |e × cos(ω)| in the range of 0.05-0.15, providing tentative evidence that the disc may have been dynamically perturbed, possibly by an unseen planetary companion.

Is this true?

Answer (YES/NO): NO